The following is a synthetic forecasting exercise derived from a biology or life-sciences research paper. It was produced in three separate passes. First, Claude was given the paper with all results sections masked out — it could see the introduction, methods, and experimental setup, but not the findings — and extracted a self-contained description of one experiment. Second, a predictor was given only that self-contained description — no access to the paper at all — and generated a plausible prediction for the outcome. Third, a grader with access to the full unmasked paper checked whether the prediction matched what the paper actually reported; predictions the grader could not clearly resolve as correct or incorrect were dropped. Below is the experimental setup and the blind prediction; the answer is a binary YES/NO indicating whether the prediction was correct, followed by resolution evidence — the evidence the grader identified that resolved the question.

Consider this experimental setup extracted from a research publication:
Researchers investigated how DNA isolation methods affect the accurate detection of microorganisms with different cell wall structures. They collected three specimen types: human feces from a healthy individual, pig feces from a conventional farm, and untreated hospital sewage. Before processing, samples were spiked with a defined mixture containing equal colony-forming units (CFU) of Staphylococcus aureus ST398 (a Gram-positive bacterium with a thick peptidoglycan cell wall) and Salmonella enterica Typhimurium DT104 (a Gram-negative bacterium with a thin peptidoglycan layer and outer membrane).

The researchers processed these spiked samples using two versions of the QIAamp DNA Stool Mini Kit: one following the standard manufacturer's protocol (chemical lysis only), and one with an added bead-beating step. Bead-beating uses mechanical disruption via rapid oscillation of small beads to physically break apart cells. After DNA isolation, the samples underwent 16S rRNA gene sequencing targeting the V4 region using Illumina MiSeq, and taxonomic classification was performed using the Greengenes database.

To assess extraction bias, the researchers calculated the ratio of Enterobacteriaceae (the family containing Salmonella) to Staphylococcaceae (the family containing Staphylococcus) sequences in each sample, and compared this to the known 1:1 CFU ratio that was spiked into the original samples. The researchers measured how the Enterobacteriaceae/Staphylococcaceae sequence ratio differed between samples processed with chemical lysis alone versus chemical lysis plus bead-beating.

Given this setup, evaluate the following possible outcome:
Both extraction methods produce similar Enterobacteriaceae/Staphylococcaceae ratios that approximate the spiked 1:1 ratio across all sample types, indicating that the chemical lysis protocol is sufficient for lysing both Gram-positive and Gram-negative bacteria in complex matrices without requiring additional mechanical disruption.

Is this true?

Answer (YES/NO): NO